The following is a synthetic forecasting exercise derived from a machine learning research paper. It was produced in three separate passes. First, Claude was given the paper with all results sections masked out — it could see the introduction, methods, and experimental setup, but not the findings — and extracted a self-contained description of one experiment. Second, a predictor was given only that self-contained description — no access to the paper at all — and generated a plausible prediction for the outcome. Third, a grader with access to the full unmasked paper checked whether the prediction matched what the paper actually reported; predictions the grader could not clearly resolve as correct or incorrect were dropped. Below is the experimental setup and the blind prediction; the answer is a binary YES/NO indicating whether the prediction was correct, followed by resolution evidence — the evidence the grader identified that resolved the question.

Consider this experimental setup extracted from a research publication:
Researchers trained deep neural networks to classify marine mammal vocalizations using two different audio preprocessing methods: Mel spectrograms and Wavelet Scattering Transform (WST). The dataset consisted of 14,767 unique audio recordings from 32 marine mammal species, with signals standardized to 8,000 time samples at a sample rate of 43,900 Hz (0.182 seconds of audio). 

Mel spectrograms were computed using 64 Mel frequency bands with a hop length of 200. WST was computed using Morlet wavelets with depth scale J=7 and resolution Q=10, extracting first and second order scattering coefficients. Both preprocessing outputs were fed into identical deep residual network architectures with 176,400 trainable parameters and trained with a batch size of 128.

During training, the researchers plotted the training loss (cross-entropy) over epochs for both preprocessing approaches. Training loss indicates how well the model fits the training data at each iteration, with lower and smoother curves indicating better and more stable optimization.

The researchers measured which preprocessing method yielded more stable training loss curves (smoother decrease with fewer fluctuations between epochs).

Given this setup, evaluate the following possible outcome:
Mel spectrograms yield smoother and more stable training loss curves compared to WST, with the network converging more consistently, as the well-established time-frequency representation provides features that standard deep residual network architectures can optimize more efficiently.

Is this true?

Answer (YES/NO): NO